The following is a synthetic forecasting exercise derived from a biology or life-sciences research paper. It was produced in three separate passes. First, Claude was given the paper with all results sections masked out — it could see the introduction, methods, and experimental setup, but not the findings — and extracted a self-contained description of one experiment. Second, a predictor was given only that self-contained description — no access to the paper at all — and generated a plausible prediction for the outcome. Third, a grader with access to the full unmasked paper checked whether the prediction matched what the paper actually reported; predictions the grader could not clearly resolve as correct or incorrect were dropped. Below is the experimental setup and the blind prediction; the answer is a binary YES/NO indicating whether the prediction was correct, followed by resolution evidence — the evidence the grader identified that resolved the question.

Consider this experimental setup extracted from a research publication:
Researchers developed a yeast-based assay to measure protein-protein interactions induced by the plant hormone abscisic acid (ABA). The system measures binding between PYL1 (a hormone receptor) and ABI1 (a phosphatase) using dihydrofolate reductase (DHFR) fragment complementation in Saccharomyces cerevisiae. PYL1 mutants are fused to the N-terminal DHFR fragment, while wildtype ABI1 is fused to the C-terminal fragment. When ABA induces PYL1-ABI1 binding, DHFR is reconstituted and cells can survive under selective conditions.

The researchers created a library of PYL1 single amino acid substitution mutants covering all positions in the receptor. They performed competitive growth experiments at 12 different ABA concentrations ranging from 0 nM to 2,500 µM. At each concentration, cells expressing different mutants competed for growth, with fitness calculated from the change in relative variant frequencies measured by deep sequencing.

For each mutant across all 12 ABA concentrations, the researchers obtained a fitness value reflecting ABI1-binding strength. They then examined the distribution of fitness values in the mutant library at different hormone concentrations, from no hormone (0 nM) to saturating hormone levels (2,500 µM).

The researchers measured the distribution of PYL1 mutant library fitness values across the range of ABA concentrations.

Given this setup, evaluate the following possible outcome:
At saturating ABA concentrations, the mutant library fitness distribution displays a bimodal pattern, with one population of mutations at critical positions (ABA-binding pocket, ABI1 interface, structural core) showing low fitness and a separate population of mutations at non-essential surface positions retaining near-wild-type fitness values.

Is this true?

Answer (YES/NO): NO